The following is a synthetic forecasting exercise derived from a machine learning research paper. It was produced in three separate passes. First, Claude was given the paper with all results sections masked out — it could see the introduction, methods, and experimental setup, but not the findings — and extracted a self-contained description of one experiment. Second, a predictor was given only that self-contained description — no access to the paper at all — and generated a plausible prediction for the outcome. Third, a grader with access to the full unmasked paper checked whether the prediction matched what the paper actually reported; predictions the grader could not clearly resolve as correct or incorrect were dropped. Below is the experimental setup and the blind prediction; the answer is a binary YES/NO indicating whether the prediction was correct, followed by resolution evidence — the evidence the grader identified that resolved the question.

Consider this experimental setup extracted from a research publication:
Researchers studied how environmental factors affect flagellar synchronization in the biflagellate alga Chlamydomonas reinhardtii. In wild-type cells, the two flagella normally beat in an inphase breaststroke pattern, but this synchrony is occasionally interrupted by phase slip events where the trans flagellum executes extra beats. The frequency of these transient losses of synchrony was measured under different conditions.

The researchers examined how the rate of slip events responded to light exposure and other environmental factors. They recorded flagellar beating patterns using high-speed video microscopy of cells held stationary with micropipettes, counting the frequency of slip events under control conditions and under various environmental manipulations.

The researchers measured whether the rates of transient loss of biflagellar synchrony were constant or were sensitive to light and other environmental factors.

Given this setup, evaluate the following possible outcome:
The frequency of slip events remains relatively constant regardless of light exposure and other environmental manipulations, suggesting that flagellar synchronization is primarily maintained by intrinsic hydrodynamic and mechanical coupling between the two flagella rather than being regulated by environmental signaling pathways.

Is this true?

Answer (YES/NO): NO